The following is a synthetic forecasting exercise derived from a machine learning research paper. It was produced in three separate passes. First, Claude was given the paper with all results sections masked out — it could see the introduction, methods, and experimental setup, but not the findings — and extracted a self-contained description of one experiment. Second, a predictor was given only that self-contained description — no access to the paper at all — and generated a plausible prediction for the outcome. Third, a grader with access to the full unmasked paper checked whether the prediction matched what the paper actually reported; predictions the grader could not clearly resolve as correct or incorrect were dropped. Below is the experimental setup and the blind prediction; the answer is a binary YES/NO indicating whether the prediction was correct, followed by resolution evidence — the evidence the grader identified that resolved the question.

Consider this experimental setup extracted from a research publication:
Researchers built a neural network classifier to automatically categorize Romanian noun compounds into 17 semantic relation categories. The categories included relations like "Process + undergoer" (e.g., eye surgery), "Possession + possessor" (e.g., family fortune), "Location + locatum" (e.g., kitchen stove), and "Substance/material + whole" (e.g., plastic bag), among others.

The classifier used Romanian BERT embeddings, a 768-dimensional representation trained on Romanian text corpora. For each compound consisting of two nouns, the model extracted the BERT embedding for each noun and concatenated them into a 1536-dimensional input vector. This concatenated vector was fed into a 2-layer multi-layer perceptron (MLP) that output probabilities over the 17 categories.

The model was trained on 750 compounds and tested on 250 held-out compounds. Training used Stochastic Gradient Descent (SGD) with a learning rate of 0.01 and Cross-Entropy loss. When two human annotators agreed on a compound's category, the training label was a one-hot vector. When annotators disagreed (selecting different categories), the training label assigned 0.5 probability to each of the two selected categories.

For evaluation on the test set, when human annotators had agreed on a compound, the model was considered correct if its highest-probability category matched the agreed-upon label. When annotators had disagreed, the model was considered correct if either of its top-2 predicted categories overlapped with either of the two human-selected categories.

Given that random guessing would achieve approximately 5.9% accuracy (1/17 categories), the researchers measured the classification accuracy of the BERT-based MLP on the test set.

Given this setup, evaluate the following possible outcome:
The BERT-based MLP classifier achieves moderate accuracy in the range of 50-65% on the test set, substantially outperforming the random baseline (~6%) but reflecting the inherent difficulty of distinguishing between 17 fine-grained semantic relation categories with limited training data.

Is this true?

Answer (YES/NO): NO